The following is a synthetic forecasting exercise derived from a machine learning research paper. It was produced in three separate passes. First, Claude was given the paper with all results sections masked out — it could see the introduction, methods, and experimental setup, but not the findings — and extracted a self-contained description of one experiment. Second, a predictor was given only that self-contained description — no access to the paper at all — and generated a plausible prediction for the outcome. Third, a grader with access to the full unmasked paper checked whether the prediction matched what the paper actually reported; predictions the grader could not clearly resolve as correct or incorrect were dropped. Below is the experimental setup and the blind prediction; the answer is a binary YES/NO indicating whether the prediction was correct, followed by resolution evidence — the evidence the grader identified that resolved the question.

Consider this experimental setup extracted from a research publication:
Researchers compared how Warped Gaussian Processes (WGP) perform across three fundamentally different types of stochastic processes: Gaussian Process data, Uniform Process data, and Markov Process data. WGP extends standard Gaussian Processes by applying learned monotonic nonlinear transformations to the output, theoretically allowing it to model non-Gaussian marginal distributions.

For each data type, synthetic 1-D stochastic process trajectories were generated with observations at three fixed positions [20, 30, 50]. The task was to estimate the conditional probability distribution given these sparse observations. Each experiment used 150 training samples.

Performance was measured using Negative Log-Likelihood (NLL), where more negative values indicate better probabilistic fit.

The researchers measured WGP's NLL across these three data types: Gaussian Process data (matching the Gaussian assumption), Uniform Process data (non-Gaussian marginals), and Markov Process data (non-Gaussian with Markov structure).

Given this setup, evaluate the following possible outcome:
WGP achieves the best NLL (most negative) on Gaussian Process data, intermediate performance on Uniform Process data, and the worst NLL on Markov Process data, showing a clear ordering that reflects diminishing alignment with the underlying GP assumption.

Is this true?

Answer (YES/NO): NO